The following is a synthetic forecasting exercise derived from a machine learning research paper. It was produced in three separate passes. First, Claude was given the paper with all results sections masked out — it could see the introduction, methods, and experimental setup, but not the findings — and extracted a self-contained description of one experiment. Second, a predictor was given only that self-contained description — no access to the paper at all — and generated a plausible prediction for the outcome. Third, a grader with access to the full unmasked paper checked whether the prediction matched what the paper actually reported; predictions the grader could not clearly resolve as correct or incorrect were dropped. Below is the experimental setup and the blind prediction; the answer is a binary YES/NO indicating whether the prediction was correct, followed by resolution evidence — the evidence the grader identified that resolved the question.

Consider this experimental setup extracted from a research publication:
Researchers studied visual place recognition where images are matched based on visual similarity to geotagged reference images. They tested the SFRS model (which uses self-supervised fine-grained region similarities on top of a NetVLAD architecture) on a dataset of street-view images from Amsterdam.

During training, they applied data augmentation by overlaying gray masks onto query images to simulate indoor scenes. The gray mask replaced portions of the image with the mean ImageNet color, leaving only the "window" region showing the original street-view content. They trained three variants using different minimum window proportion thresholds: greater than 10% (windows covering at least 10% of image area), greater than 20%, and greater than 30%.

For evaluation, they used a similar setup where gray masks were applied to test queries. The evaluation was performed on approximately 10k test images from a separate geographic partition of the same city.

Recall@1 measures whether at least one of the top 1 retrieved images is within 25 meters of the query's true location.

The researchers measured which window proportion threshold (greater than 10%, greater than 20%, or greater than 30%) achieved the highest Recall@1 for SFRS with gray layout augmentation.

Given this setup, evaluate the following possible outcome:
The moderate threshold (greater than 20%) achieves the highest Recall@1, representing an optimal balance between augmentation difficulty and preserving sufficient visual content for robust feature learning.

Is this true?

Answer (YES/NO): YES